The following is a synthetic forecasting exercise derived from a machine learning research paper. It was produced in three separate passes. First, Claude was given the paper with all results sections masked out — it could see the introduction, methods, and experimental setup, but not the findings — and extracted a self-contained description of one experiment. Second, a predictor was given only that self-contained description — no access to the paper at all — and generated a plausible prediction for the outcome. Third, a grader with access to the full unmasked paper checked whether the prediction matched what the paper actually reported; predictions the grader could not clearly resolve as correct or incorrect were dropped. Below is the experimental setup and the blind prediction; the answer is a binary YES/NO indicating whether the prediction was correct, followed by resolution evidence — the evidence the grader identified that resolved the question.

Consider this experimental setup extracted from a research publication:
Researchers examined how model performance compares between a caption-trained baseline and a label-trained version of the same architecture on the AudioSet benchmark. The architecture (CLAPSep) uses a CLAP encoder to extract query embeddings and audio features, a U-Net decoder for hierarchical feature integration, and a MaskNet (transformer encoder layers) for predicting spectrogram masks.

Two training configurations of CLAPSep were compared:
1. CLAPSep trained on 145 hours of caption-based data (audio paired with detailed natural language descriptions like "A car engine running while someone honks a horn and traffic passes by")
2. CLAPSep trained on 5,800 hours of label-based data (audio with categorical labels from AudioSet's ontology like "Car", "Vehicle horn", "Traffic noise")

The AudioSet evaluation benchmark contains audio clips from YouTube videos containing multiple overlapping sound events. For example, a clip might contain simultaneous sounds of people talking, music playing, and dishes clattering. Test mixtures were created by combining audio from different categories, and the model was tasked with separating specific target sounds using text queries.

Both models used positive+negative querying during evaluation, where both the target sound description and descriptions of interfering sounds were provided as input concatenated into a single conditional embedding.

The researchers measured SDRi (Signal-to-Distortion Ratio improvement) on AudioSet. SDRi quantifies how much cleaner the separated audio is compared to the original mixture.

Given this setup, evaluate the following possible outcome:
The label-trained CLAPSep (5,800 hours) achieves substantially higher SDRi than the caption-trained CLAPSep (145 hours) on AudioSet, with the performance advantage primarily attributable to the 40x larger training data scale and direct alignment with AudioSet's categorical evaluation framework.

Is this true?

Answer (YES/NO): NO